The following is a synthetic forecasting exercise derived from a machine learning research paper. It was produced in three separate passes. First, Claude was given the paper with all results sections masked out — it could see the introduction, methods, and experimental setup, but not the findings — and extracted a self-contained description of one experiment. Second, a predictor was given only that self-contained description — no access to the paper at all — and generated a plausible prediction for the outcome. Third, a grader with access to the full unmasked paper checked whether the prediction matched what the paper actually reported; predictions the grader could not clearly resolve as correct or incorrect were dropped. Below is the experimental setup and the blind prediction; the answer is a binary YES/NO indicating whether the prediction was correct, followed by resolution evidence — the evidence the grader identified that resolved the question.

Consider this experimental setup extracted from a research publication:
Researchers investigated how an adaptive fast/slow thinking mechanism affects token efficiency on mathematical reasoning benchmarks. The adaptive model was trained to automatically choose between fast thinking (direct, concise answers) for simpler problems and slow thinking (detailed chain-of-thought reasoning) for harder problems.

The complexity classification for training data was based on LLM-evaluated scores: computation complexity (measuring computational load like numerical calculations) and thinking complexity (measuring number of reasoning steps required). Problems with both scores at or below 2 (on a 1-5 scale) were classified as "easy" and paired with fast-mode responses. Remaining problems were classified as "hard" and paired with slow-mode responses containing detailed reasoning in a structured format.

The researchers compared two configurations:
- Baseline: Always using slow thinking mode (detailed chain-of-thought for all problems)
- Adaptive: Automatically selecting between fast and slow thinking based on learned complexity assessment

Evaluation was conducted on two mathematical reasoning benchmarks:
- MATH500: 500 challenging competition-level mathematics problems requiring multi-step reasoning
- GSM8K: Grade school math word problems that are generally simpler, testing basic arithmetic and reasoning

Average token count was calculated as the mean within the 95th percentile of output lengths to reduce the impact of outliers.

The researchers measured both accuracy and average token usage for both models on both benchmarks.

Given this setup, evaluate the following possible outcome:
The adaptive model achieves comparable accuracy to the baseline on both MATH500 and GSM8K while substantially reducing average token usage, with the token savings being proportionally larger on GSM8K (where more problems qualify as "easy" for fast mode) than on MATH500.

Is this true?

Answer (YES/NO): YES